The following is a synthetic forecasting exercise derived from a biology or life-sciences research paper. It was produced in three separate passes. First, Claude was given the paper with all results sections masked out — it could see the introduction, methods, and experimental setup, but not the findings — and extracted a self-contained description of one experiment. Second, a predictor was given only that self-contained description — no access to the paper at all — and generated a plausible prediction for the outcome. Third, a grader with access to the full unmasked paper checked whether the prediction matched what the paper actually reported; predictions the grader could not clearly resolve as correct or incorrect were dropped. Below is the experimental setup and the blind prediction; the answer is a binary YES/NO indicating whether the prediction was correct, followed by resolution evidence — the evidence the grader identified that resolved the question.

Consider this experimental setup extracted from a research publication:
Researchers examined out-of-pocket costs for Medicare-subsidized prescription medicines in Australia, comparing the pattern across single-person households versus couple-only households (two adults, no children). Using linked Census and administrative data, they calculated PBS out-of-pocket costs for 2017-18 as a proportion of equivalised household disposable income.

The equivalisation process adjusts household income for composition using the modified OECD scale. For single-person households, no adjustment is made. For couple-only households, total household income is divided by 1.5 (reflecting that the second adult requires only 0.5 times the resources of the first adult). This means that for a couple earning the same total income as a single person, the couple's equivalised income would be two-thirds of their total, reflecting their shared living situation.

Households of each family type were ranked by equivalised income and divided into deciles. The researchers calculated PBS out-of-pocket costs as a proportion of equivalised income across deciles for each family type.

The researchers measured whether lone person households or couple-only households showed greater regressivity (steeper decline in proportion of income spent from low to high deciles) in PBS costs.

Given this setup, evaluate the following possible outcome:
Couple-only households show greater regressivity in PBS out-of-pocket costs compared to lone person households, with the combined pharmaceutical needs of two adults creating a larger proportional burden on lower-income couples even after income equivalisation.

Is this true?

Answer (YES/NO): NO